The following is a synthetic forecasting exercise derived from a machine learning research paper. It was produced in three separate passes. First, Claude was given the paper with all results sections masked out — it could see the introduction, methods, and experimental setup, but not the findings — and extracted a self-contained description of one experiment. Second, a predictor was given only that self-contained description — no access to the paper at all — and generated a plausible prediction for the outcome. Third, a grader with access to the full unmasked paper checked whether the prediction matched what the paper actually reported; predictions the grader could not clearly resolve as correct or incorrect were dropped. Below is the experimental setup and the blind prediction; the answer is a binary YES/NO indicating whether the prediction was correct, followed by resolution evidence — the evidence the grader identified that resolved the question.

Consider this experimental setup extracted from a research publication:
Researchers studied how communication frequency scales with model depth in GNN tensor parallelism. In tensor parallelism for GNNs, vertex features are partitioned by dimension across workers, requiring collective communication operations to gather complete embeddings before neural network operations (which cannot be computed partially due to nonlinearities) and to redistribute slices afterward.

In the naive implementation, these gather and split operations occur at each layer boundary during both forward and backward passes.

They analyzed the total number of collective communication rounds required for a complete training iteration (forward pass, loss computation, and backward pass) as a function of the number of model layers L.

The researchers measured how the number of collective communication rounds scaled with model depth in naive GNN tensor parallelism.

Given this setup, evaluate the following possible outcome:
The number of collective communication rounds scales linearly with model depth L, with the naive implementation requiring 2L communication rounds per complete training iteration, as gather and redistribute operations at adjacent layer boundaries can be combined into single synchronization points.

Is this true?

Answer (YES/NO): NO